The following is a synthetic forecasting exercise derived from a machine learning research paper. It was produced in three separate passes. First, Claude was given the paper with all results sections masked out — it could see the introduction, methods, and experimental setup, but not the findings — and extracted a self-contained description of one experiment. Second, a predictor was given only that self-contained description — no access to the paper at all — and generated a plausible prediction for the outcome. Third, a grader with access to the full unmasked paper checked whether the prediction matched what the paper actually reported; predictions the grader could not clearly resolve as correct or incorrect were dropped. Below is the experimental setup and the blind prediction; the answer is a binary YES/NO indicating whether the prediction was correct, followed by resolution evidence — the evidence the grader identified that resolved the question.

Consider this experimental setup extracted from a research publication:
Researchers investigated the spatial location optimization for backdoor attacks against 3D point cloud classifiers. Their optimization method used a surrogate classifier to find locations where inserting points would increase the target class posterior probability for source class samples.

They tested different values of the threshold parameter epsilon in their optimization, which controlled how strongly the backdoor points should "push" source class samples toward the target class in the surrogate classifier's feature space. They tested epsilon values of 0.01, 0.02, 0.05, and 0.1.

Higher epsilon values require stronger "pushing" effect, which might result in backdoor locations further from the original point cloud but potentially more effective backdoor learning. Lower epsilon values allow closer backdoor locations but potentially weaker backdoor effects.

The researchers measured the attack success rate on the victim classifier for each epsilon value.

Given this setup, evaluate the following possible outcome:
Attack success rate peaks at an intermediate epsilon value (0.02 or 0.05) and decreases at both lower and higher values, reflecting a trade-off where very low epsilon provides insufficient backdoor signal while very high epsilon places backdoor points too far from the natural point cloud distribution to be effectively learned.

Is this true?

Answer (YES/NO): NO